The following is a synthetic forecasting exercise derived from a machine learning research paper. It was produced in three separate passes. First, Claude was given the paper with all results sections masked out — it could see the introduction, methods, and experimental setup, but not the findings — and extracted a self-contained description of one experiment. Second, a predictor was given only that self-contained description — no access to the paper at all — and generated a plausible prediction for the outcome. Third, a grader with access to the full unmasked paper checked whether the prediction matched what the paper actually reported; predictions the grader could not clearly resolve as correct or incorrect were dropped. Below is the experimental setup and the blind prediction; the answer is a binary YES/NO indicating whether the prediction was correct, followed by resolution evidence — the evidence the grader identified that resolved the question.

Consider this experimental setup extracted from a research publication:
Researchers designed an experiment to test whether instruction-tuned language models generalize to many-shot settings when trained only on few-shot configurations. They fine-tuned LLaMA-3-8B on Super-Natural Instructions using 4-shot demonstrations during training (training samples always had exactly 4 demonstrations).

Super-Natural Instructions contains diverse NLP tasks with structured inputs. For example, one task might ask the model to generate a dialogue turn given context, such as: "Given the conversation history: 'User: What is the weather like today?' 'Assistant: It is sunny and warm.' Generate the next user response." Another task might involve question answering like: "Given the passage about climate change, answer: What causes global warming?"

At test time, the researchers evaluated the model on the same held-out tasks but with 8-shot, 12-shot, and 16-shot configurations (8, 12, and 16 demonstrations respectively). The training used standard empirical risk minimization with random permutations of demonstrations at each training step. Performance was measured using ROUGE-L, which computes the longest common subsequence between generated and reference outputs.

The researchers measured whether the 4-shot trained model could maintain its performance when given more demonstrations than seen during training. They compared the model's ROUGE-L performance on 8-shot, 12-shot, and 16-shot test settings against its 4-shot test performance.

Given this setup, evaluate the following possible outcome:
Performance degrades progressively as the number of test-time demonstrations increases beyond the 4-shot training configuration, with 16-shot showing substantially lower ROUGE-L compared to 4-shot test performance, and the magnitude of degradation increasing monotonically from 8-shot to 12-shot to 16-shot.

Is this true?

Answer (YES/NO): NO